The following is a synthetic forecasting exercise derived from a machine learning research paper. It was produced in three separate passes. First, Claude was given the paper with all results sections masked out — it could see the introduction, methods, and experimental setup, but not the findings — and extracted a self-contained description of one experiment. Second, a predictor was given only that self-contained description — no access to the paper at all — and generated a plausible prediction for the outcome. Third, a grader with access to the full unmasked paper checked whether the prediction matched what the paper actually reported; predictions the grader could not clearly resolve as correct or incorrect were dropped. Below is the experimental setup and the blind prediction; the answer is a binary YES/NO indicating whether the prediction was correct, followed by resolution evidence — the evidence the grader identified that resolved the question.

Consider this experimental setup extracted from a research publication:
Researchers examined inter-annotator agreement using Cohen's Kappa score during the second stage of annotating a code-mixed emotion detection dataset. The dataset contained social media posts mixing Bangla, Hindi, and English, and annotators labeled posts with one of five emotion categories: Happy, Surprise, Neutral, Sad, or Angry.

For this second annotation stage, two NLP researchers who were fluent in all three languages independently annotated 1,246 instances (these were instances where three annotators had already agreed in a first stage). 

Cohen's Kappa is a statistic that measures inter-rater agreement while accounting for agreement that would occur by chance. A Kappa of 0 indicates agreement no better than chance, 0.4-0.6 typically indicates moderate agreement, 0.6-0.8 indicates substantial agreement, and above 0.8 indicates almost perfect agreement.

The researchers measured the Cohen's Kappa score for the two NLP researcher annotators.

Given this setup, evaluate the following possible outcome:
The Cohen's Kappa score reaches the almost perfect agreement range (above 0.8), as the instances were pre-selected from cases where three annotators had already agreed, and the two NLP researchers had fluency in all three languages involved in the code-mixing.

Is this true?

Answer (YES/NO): NO